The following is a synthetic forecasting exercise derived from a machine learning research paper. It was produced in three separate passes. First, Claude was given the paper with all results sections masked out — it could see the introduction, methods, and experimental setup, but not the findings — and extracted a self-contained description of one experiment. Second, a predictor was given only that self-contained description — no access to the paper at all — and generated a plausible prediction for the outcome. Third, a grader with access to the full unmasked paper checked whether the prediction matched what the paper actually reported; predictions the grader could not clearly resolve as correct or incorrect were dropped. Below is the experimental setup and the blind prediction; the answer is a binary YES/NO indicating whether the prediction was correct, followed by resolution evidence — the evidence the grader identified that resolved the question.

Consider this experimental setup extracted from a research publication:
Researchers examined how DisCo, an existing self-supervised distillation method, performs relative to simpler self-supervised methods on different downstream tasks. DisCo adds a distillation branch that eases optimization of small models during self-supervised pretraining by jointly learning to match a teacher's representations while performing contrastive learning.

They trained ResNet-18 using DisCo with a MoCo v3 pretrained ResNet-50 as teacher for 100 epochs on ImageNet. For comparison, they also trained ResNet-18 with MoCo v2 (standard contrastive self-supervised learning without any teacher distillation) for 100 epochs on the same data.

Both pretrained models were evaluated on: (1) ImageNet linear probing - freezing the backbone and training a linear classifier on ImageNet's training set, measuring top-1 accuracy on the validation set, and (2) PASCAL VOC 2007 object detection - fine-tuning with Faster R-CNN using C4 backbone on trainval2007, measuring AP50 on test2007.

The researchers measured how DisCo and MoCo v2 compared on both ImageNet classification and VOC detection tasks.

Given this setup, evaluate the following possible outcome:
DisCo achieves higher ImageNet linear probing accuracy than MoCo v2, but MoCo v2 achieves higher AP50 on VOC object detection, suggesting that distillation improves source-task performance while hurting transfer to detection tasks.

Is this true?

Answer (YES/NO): YES